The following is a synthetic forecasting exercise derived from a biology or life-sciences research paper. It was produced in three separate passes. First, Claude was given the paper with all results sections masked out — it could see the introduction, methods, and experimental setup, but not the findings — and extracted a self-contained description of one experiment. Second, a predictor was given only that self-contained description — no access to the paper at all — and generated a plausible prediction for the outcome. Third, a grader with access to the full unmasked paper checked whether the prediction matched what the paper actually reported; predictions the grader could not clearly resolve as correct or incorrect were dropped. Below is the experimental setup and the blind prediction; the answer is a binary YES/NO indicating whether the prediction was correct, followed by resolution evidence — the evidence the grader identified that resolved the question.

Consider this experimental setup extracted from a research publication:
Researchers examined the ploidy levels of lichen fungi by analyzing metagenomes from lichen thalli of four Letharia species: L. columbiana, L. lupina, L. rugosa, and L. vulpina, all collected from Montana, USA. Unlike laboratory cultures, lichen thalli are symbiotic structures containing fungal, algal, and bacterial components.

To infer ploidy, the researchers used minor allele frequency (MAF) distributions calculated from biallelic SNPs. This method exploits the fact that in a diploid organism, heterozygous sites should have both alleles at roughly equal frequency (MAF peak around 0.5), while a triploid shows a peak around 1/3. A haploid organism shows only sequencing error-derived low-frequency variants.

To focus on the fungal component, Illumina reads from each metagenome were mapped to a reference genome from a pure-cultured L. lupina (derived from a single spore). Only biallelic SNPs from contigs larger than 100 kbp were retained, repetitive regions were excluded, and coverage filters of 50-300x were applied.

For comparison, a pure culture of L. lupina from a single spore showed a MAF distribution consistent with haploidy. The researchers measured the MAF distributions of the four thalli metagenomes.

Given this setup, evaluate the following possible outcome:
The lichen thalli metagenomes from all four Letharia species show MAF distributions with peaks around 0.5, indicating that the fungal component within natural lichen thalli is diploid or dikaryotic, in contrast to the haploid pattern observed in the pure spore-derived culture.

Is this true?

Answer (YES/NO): NO